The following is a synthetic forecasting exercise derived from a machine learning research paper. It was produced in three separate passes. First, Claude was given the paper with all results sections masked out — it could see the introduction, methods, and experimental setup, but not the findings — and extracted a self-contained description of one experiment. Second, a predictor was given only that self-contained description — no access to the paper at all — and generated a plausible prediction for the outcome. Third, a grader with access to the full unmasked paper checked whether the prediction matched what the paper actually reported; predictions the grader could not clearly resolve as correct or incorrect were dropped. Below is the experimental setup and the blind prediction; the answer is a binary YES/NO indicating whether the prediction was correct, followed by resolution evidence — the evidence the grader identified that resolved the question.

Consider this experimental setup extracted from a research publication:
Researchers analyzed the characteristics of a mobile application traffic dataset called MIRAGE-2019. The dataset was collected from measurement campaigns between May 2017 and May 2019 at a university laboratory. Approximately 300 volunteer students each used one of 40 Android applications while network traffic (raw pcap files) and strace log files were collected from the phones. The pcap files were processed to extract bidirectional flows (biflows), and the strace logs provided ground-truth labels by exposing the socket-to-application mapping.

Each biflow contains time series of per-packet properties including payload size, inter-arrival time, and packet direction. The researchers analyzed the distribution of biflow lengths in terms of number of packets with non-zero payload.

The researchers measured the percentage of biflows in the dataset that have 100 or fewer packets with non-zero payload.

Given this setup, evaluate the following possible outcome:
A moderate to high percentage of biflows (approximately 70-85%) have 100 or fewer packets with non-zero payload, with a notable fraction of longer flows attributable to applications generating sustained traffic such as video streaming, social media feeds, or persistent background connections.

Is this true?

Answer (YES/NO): NO